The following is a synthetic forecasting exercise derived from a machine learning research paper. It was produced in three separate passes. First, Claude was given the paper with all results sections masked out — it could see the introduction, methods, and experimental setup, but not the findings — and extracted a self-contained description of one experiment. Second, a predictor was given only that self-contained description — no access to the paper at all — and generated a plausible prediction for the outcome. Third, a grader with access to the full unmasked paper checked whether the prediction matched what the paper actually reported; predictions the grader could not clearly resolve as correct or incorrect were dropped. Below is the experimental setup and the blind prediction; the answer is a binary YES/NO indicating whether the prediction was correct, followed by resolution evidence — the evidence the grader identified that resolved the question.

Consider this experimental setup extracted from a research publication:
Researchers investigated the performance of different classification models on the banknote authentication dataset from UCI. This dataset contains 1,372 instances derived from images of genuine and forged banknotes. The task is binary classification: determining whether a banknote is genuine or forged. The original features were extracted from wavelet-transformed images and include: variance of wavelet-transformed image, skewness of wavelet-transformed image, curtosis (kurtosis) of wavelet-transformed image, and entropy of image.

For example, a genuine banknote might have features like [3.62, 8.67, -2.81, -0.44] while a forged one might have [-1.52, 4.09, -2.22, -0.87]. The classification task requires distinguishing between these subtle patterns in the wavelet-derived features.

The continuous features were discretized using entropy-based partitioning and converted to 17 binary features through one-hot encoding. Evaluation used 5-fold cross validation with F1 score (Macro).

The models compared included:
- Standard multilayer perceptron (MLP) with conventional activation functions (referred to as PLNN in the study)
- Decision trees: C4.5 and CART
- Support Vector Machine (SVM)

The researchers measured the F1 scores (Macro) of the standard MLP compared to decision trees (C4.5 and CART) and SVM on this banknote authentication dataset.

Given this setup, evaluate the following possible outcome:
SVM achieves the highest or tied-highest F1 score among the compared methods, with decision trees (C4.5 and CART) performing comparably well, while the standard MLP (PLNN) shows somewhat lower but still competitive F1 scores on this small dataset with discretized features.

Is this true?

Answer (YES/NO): NO